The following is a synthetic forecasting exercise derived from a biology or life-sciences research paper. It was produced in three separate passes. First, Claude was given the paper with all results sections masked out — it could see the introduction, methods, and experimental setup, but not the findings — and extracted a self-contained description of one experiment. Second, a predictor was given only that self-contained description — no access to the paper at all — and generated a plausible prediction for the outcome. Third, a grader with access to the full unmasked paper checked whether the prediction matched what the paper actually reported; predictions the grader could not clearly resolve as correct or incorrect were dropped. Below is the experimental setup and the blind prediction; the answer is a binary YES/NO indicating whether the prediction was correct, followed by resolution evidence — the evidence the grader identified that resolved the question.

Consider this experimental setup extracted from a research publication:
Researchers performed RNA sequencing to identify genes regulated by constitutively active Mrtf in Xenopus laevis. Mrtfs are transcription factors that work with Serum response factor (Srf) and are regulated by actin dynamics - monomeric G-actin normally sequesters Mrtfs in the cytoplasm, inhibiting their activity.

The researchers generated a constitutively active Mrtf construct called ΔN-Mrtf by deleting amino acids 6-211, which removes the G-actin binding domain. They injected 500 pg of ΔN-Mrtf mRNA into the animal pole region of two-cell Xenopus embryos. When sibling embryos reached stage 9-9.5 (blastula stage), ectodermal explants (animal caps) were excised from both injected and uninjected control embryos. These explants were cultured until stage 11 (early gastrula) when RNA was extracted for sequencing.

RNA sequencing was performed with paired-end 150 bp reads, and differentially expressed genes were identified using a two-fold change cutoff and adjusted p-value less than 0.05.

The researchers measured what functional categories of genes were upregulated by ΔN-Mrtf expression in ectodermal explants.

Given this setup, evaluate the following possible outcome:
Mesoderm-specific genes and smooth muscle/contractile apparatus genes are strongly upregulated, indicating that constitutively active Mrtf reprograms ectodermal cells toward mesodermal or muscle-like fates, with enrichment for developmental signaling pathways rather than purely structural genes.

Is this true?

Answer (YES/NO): NO